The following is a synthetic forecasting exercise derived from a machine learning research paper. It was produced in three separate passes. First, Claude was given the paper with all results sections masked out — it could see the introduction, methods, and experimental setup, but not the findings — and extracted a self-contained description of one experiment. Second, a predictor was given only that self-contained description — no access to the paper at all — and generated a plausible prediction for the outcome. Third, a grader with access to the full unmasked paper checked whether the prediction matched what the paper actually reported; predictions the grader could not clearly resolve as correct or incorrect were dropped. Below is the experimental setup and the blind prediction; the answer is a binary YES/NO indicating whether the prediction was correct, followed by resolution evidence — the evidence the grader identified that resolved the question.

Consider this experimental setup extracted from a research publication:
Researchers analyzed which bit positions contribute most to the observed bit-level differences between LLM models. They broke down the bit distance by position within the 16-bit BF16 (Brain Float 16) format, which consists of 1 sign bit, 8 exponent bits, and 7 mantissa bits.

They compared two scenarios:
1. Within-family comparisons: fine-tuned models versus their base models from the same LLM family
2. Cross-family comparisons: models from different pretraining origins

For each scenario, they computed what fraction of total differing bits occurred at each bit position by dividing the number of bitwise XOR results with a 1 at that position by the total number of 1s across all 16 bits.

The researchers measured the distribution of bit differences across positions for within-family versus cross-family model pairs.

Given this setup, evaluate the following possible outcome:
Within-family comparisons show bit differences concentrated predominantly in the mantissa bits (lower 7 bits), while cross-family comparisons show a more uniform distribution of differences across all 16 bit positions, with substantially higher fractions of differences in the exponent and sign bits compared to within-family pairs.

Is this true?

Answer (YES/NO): YES